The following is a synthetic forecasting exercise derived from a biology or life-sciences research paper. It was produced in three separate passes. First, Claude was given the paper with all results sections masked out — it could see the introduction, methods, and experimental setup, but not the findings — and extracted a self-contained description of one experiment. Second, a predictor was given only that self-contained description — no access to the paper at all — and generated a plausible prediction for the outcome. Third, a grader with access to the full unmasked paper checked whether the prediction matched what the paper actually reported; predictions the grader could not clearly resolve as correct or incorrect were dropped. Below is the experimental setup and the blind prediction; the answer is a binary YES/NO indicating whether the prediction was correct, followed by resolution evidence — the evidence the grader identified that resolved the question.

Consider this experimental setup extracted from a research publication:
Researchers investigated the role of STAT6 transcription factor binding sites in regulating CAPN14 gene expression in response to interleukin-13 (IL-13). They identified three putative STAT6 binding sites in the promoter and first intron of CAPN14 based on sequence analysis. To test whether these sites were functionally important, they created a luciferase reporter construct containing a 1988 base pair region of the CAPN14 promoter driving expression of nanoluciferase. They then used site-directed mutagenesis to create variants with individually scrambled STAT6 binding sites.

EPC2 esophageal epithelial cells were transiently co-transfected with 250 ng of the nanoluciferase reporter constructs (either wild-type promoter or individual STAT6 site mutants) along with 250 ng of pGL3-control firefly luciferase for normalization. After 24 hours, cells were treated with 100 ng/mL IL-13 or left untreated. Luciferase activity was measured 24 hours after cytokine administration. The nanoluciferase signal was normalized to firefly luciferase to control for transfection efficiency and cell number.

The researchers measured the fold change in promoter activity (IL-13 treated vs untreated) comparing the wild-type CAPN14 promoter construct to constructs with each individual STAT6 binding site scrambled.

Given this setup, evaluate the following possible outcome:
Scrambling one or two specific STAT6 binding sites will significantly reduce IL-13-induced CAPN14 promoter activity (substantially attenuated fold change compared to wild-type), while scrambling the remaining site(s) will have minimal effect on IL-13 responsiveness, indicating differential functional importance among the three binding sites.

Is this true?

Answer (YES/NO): YES